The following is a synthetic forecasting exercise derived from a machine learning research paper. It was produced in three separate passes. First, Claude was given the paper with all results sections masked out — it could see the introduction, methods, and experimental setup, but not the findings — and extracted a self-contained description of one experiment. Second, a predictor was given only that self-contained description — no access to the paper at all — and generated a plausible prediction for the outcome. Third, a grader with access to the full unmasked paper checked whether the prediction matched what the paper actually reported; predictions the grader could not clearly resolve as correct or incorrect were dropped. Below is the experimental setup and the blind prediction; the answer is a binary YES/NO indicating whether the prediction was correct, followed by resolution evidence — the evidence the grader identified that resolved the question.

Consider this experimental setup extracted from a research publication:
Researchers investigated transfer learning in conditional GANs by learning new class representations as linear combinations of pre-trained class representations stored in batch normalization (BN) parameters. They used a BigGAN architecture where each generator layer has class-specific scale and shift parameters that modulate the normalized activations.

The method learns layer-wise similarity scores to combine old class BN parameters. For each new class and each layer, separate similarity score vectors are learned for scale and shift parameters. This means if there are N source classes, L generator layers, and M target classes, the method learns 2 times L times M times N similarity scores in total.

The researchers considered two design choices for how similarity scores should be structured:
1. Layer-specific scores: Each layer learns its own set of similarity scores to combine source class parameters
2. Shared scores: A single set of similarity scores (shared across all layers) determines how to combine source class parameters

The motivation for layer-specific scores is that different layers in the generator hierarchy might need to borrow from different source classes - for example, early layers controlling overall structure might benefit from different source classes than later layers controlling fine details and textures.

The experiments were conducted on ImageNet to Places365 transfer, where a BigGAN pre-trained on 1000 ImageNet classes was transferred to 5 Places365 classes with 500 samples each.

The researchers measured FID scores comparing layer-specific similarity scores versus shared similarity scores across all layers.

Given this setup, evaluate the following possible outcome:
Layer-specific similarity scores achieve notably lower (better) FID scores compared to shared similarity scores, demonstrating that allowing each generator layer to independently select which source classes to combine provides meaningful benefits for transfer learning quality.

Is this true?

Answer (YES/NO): NO